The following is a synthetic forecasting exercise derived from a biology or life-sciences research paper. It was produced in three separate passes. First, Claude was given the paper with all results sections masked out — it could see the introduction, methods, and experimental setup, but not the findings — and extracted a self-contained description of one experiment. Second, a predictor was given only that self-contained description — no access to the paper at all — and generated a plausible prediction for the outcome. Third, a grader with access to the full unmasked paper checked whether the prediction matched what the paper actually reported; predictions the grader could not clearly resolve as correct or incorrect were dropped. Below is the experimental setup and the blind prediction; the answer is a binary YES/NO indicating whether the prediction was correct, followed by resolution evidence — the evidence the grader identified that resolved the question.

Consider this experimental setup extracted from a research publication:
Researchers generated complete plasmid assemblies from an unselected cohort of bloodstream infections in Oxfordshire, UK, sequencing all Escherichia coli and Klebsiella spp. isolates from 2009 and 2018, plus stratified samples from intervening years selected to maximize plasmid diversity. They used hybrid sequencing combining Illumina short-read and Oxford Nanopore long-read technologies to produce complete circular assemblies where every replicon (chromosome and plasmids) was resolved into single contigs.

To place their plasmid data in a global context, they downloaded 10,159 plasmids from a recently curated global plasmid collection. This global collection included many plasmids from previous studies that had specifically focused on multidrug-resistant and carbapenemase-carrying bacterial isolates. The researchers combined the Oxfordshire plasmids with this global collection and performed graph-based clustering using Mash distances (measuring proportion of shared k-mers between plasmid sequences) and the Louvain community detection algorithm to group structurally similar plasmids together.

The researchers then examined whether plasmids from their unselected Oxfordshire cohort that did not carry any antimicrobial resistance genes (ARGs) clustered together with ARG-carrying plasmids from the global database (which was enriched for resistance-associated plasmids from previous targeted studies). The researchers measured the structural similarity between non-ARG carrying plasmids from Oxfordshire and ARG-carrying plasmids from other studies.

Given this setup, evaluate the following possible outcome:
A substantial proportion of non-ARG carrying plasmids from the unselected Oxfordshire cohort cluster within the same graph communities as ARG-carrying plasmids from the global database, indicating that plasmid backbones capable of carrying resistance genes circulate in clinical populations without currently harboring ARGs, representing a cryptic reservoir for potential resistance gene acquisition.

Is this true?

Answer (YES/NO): YES